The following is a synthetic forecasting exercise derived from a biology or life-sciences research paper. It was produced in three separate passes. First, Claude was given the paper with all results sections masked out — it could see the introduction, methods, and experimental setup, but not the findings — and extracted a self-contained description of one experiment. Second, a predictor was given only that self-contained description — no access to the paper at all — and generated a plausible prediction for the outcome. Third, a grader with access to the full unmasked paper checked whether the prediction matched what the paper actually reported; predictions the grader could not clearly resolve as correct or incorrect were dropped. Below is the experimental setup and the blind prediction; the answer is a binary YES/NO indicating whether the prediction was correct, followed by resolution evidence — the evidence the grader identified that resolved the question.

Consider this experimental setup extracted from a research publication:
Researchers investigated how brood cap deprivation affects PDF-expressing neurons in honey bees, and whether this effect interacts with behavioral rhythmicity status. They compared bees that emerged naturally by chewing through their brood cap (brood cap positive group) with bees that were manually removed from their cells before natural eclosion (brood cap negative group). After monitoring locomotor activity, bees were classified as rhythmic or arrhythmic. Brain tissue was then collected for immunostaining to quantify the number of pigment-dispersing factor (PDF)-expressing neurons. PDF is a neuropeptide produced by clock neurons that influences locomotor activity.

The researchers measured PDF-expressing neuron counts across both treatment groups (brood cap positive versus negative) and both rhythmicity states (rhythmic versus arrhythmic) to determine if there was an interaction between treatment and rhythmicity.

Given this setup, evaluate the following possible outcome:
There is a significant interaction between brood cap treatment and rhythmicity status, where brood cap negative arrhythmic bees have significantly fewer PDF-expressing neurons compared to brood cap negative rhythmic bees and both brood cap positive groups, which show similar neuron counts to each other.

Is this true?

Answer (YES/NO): NO